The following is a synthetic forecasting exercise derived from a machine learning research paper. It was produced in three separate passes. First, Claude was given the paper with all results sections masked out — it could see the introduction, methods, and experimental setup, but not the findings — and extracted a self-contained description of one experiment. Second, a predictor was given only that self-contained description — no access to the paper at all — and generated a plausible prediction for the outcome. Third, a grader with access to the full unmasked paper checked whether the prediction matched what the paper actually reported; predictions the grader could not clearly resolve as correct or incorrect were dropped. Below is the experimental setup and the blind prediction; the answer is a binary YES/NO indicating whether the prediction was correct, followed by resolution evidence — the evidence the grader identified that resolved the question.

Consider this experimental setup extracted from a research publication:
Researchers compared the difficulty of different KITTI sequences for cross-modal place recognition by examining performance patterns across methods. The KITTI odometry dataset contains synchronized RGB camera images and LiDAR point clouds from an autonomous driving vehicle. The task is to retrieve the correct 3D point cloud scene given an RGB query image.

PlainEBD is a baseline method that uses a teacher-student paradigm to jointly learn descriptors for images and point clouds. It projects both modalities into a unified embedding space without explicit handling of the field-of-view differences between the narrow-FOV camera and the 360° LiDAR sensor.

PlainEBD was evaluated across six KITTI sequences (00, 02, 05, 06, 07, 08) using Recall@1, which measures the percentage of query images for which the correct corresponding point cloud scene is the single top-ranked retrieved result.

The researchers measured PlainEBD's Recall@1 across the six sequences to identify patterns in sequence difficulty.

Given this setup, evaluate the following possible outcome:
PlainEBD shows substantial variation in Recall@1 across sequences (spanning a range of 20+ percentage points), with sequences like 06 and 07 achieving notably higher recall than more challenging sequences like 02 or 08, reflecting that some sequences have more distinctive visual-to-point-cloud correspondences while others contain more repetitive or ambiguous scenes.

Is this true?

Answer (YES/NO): NO